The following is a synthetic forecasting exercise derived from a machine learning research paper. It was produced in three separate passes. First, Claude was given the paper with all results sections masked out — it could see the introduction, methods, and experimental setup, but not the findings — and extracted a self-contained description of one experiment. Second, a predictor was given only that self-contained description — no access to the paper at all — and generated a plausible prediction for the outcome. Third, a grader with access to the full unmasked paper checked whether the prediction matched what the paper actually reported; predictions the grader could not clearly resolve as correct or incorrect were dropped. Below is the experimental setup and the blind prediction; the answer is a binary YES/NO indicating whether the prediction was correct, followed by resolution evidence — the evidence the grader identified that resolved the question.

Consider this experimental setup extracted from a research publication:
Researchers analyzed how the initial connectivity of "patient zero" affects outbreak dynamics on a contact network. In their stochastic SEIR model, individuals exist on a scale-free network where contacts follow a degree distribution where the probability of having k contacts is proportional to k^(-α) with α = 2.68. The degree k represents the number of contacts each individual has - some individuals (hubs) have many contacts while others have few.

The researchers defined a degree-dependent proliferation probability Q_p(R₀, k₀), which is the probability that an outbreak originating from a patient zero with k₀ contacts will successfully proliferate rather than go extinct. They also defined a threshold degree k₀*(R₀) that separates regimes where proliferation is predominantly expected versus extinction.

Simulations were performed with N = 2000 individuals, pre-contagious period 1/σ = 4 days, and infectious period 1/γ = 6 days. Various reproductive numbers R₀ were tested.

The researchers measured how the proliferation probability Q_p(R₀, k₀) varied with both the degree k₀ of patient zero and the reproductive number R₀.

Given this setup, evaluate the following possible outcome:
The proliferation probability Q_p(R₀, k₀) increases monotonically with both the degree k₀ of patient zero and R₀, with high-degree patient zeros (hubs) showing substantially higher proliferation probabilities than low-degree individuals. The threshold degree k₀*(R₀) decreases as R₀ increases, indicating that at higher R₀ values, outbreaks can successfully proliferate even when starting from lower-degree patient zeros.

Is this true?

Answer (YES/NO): YES